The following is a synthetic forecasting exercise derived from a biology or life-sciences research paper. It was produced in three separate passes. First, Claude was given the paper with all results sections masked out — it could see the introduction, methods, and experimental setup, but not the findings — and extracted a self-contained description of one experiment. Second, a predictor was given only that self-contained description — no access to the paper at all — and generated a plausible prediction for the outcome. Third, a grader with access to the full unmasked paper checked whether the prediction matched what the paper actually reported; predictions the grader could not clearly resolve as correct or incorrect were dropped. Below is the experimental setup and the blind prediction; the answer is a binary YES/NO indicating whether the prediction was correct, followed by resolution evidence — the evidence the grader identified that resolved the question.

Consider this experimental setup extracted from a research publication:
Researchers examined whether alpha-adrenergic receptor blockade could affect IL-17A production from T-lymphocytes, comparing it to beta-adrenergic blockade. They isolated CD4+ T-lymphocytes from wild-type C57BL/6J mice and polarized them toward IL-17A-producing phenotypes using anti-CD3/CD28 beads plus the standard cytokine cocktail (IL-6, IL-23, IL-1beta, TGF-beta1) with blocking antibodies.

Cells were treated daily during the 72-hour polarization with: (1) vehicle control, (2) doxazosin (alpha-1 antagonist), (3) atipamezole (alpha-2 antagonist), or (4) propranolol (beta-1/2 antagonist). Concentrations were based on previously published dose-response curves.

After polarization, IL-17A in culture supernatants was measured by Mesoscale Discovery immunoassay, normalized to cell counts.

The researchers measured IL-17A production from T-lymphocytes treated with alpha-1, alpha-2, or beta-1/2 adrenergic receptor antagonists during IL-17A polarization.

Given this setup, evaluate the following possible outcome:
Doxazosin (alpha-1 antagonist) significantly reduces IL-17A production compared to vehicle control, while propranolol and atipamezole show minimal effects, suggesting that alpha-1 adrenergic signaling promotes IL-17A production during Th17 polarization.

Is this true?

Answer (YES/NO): NO